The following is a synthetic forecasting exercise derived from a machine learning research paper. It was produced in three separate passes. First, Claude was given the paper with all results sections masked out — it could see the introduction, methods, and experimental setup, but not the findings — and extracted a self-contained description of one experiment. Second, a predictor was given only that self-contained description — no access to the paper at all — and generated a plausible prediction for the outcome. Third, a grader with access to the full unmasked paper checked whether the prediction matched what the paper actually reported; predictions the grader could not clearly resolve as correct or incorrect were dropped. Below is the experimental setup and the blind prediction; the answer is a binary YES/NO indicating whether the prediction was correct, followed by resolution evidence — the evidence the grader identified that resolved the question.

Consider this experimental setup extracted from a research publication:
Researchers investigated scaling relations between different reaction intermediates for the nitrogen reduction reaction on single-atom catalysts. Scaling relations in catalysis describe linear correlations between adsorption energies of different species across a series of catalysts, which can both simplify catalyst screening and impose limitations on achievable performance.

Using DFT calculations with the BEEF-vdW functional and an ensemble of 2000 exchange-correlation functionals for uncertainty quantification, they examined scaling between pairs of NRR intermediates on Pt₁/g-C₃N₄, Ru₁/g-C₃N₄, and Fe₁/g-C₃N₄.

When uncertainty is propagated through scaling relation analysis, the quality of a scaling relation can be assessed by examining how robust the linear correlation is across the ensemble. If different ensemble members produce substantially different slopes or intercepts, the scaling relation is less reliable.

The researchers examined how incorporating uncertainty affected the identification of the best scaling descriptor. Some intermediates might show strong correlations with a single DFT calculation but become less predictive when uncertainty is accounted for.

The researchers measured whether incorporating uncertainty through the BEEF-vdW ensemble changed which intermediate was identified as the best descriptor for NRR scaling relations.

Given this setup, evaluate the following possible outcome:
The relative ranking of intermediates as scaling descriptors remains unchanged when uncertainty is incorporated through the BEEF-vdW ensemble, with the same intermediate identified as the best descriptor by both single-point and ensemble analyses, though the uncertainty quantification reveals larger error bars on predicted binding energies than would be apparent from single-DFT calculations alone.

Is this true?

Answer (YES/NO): NO